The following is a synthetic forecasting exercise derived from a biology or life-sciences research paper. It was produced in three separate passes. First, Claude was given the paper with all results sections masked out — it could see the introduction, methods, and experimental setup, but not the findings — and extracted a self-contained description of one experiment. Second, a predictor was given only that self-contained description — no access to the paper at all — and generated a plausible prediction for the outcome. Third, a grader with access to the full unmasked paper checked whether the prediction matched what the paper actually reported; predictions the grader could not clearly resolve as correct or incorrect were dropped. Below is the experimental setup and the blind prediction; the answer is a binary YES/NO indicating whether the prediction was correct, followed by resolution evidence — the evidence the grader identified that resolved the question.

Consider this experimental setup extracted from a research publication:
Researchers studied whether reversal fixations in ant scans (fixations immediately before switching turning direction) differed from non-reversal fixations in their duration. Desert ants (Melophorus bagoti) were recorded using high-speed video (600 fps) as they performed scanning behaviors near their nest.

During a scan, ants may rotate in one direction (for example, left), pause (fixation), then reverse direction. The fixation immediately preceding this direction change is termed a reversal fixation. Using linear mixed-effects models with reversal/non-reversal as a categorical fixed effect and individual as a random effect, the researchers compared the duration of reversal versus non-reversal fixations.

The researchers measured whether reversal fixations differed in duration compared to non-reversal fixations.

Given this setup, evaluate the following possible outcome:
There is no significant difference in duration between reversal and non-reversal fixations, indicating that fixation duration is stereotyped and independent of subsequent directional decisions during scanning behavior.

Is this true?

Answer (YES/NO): NO